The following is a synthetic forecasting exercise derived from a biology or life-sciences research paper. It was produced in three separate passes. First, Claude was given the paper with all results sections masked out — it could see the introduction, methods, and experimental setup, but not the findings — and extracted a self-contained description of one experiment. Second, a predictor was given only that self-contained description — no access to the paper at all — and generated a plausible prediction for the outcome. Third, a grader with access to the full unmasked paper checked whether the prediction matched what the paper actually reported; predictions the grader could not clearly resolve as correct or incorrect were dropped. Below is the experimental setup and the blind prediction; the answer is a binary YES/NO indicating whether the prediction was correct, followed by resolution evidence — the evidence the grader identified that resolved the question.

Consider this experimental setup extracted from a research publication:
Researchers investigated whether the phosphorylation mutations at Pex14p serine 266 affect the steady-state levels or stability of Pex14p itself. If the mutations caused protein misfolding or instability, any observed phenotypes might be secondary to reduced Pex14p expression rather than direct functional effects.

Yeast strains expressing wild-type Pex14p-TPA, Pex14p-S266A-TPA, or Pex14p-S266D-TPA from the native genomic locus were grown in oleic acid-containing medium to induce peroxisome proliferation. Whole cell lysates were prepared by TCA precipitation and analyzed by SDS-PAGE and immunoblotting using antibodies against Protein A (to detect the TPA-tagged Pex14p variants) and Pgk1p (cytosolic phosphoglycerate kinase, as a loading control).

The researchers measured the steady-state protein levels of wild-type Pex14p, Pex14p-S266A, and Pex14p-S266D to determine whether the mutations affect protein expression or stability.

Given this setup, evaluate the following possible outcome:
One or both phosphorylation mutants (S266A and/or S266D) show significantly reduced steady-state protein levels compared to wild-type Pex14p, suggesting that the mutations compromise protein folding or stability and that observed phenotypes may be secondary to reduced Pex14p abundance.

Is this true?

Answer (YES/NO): NO